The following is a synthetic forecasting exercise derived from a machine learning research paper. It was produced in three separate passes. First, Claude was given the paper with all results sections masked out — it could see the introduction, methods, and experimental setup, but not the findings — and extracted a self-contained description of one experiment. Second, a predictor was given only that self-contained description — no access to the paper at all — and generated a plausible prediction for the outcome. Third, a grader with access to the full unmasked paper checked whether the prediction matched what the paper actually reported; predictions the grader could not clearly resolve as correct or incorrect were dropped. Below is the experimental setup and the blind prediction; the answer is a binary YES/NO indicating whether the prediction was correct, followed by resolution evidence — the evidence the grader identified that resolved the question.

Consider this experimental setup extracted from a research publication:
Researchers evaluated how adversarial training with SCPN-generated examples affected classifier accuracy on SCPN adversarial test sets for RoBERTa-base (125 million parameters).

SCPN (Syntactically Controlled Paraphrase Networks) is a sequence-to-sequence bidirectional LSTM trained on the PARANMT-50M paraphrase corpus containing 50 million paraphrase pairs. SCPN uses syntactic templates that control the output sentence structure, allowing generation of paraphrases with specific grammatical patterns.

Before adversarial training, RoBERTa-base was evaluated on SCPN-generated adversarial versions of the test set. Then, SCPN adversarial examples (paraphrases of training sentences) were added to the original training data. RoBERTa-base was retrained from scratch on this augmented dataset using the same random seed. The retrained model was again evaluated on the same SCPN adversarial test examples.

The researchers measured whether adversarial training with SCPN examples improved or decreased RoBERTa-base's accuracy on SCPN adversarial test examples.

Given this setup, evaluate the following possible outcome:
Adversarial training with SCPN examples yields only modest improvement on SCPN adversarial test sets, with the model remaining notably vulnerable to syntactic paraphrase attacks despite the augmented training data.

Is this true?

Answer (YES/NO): NO